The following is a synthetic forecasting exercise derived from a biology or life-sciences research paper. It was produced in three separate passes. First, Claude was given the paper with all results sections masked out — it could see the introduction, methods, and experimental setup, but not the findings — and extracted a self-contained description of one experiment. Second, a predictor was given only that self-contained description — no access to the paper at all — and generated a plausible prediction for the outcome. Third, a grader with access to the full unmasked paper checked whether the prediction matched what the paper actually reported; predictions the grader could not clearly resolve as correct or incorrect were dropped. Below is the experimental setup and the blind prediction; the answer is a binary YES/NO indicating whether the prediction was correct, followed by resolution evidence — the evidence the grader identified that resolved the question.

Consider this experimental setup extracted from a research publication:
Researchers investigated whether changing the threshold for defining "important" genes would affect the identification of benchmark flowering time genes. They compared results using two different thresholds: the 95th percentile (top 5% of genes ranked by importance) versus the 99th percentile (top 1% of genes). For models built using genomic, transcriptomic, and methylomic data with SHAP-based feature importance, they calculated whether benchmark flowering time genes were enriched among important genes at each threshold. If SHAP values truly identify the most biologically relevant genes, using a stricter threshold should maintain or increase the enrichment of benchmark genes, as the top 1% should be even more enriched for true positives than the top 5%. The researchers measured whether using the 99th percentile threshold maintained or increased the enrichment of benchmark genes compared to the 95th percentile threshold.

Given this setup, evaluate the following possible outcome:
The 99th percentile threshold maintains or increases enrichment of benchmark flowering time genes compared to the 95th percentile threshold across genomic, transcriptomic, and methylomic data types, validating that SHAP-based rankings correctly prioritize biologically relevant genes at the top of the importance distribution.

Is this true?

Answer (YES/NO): NO